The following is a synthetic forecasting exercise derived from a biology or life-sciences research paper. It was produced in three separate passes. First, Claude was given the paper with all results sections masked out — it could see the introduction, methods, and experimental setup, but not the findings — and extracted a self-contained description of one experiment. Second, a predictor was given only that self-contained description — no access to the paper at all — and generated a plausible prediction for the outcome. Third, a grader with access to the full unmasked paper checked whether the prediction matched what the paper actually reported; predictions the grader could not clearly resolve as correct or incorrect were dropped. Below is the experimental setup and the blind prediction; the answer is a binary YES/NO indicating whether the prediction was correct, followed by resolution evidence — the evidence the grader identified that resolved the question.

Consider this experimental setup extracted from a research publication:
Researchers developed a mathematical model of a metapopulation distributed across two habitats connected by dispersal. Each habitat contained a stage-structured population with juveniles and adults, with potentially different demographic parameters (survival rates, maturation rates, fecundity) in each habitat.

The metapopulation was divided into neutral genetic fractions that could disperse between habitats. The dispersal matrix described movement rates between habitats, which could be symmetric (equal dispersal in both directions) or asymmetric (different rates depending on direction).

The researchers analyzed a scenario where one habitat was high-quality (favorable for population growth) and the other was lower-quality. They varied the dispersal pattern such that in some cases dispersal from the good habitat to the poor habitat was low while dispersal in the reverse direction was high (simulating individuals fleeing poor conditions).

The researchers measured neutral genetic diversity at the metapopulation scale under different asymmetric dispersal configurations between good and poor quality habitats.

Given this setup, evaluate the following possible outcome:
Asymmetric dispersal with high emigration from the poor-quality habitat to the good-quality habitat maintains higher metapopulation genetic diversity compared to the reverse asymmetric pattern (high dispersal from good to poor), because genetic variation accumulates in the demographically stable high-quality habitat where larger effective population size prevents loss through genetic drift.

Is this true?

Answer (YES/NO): NO